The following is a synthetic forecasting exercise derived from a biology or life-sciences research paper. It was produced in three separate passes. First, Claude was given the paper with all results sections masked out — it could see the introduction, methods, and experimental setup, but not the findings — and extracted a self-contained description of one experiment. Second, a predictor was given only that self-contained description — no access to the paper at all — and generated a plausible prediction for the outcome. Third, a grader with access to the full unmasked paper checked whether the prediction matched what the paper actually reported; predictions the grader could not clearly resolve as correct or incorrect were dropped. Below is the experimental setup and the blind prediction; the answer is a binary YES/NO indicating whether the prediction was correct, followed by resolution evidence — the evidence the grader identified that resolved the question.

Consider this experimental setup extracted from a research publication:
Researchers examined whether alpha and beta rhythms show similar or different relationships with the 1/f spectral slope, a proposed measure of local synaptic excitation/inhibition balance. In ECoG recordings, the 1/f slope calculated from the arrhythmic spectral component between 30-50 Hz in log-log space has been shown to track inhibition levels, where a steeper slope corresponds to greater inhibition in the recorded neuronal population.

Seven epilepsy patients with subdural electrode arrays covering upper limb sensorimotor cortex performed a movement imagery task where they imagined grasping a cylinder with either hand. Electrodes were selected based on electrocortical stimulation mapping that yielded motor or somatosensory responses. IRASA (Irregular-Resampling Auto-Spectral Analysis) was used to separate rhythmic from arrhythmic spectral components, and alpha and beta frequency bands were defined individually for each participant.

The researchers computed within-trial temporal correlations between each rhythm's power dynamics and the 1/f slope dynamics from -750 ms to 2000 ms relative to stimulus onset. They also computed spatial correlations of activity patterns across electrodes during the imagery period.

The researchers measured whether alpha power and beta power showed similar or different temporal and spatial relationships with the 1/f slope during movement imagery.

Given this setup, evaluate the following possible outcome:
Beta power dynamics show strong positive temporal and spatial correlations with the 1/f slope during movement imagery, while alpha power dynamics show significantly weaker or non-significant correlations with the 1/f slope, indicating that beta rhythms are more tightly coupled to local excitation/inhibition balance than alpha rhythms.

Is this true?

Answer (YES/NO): NO